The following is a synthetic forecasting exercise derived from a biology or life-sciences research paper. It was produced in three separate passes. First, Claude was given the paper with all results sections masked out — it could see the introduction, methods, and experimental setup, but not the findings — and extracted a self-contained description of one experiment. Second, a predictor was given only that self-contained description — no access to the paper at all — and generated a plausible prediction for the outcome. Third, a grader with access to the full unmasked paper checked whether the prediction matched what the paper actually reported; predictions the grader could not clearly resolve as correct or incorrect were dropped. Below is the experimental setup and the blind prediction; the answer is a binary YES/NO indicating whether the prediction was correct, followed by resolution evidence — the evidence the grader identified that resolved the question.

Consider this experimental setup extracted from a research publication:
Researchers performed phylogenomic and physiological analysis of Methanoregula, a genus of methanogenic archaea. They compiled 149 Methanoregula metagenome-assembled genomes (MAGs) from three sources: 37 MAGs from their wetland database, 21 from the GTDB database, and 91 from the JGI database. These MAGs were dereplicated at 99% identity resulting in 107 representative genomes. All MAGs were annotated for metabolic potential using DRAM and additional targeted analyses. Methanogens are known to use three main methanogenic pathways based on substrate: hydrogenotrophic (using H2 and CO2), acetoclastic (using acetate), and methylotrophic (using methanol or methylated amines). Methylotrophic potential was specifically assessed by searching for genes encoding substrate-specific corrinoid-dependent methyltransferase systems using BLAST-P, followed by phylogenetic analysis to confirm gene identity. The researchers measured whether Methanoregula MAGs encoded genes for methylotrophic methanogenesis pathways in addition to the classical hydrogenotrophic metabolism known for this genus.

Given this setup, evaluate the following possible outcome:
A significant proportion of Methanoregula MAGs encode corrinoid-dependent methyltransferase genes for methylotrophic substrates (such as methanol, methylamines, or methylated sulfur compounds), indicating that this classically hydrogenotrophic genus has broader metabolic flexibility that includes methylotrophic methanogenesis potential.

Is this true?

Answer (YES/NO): NO